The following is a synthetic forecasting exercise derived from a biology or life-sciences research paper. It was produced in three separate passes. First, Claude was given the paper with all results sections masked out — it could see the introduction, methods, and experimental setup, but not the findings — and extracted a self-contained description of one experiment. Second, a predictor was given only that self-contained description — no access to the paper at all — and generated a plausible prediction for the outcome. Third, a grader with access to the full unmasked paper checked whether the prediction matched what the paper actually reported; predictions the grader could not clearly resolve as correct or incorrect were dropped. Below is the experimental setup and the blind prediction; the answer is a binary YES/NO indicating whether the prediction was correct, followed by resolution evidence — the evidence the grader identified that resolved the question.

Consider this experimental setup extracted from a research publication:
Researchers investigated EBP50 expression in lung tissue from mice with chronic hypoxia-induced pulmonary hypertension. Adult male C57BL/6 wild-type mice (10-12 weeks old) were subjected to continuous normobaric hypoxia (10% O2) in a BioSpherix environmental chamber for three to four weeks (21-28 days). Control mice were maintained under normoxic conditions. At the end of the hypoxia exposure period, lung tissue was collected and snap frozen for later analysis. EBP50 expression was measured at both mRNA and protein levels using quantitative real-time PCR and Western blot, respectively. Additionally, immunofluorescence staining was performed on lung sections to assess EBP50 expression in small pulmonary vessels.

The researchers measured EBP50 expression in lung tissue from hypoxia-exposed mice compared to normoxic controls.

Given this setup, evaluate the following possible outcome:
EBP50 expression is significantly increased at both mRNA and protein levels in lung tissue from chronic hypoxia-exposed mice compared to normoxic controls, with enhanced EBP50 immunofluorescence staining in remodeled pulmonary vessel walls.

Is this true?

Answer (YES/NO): NO